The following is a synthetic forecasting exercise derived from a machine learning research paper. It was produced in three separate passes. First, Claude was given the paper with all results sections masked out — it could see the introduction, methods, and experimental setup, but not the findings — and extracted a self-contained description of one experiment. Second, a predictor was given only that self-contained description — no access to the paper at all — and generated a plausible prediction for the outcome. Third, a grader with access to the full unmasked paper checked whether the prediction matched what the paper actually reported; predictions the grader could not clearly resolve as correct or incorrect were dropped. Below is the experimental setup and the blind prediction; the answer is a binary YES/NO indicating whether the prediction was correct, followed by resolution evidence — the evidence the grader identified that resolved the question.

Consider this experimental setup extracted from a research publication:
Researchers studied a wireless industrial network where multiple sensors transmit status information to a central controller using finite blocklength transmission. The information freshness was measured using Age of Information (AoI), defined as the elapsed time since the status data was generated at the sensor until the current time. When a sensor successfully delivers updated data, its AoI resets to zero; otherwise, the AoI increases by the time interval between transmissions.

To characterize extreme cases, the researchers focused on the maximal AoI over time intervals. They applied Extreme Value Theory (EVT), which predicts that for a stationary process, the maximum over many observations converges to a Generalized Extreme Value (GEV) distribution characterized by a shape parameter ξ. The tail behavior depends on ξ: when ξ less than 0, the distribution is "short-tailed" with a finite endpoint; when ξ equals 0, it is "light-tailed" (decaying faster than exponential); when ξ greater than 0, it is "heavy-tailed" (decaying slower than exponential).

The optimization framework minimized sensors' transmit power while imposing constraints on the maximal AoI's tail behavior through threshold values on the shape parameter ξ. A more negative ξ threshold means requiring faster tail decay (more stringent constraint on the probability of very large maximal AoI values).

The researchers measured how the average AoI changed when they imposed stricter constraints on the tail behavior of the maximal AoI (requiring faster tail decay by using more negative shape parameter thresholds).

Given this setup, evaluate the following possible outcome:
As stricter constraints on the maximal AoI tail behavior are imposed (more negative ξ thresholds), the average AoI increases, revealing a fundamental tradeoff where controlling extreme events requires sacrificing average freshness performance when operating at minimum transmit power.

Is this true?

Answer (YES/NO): YES